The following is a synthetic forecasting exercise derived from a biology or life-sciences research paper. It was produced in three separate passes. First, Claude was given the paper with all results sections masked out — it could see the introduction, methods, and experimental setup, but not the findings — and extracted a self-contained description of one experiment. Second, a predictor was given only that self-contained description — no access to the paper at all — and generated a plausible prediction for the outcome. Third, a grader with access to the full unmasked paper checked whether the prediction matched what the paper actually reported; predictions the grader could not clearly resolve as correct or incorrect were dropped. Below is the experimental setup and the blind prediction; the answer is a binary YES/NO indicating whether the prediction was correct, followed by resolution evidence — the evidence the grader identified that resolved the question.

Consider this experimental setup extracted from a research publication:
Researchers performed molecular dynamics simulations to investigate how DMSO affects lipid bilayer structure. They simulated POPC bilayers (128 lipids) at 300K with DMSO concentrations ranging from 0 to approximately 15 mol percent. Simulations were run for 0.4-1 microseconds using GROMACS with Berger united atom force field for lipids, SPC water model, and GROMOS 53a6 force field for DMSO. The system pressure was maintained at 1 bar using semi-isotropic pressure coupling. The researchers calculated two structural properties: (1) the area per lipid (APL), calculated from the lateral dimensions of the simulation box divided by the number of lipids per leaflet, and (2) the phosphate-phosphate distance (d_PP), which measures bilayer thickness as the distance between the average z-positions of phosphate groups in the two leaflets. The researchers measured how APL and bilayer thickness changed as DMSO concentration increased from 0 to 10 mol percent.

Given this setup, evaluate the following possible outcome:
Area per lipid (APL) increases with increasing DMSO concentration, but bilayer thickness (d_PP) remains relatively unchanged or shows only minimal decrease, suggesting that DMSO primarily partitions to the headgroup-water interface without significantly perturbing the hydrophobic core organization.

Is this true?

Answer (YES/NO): NO